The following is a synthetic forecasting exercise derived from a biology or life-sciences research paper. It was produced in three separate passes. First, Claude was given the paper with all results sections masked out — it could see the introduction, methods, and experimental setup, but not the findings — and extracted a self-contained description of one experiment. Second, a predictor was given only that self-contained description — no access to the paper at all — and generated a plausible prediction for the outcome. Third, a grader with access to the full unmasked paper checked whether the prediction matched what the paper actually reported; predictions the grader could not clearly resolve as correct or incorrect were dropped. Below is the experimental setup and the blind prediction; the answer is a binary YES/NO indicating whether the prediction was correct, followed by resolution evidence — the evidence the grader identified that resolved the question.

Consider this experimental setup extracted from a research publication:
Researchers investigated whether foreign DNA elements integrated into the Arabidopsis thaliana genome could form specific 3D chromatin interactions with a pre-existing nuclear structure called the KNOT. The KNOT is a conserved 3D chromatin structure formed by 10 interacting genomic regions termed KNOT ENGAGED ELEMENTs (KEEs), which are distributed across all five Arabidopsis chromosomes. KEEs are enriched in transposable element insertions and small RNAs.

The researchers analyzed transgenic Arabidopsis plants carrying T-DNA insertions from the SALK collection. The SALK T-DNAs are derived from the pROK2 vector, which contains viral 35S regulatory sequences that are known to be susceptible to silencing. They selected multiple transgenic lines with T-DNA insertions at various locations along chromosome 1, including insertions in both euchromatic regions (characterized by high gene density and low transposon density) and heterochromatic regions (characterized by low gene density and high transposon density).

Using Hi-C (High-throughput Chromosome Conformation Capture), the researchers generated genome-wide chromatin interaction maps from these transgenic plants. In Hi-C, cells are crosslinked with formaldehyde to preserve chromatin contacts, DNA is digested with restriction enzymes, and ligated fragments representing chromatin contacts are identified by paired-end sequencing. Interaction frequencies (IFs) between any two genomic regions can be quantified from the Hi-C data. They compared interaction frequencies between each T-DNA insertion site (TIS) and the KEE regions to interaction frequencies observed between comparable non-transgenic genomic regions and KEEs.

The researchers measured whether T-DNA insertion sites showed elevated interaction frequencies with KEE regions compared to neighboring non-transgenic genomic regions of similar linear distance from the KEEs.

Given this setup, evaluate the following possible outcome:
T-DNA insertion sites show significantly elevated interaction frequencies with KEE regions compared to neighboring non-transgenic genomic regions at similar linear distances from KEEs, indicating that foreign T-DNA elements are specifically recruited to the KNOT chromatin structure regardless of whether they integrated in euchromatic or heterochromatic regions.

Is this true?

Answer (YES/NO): NO